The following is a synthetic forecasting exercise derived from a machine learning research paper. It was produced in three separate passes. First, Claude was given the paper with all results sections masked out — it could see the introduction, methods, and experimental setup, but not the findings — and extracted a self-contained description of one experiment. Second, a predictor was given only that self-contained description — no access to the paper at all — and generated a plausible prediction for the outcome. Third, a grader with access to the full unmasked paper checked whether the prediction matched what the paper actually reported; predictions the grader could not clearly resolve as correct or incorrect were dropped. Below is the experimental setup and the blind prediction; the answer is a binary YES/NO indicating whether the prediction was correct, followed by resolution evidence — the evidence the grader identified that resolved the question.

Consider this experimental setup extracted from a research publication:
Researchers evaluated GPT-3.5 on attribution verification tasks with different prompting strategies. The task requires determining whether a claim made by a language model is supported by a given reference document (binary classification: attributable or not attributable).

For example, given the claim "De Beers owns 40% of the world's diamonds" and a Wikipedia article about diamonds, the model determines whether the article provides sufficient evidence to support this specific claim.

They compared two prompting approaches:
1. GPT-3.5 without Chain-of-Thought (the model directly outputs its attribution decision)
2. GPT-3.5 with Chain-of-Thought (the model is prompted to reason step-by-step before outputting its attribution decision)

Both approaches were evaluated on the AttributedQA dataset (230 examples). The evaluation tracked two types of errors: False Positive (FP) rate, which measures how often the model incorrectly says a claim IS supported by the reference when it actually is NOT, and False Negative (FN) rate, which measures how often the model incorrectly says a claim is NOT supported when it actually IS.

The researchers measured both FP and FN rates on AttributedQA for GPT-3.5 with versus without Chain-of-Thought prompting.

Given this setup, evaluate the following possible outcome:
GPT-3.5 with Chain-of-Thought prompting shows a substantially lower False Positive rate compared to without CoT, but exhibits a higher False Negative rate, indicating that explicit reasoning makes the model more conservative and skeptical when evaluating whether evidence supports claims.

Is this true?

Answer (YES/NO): YES